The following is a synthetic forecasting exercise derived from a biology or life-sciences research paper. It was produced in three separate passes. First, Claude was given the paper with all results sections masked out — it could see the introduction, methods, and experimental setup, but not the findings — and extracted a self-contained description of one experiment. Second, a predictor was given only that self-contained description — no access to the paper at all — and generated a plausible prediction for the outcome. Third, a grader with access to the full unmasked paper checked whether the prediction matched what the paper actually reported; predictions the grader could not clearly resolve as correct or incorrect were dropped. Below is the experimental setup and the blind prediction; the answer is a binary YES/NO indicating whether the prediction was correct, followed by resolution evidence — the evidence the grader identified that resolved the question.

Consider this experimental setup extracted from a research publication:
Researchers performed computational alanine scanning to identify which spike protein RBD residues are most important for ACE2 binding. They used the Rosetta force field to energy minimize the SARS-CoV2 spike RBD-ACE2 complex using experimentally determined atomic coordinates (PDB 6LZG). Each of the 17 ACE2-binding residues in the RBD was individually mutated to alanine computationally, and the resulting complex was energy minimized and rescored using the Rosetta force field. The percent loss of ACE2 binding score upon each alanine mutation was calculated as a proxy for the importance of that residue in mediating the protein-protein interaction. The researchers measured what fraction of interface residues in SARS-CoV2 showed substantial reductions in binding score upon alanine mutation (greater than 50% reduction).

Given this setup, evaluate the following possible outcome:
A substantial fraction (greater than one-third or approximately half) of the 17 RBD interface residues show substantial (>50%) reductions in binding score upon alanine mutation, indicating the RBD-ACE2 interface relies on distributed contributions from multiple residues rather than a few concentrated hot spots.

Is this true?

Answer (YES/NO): YES